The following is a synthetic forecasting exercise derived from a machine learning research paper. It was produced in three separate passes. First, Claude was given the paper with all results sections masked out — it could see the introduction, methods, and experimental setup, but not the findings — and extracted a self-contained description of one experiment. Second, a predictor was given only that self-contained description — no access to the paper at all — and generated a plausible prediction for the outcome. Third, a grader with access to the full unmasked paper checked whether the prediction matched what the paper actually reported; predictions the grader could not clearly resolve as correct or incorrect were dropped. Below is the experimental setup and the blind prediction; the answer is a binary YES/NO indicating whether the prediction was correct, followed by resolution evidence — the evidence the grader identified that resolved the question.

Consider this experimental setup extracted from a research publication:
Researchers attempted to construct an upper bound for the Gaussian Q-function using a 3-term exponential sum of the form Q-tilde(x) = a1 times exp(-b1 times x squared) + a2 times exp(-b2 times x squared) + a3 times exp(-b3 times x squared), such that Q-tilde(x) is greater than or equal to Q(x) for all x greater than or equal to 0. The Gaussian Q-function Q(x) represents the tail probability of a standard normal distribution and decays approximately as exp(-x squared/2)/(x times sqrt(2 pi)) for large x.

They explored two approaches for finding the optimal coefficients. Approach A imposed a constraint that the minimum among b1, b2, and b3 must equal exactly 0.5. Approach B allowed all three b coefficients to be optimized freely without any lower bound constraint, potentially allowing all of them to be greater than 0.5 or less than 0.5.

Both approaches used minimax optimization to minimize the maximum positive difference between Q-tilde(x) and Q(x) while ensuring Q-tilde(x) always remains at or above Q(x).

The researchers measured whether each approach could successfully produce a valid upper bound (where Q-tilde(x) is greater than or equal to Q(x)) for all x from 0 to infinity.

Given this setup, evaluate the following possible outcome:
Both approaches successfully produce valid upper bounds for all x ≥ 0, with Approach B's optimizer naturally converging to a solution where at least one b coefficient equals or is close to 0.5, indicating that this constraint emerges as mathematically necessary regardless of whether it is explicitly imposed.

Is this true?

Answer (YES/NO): NO